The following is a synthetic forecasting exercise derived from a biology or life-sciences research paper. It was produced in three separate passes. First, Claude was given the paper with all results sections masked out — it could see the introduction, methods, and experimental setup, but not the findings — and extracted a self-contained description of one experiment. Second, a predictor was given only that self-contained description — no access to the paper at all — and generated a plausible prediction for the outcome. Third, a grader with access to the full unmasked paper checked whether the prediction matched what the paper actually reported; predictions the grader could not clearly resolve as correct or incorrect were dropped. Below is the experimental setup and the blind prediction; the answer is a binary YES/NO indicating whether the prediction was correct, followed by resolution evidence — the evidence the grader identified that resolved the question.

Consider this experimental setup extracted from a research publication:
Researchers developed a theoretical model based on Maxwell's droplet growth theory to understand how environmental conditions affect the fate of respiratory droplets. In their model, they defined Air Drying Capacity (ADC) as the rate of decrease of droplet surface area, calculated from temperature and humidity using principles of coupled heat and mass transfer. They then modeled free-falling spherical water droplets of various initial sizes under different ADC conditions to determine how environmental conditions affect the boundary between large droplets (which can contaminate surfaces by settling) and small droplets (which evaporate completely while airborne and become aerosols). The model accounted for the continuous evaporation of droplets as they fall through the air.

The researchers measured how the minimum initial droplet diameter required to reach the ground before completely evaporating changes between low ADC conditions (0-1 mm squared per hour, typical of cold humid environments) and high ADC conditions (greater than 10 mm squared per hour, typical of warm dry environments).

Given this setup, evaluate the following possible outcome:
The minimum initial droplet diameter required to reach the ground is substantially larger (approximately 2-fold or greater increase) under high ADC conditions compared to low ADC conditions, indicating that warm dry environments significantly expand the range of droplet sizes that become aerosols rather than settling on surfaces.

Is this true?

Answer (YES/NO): YES